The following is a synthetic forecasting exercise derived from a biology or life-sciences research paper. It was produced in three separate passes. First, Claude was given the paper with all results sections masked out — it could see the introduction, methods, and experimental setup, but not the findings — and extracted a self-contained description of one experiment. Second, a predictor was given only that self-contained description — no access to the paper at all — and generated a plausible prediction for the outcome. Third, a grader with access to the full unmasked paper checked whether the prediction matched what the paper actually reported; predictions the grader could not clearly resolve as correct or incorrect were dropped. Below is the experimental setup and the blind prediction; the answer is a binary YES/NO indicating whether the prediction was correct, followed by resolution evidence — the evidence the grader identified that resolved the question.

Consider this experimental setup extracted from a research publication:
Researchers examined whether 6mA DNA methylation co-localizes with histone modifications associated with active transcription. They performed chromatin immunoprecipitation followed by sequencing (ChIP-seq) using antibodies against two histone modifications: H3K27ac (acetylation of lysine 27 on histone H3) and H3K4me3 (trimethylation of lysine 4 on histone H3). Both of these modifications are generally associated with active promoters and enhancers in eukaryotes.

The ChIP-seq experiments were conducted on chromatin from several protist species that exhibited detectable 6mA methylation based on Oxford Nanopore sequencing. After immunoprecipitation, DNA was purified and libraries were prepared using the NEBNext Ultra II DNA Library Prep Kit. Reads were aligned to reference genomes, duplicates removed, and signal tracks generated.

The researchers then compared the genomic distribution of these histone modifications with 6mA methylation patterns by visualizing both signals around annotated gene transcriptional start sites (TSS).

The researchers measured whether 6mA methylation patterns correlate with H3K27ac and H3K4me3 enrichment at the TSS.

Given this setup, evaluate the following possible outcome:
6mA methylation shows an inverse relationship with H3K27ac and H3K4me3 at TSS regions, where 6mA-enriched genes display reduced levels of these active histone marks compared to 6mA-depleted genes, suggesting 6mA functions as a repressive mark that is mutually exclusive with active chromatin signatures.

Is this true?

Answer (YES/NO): NO